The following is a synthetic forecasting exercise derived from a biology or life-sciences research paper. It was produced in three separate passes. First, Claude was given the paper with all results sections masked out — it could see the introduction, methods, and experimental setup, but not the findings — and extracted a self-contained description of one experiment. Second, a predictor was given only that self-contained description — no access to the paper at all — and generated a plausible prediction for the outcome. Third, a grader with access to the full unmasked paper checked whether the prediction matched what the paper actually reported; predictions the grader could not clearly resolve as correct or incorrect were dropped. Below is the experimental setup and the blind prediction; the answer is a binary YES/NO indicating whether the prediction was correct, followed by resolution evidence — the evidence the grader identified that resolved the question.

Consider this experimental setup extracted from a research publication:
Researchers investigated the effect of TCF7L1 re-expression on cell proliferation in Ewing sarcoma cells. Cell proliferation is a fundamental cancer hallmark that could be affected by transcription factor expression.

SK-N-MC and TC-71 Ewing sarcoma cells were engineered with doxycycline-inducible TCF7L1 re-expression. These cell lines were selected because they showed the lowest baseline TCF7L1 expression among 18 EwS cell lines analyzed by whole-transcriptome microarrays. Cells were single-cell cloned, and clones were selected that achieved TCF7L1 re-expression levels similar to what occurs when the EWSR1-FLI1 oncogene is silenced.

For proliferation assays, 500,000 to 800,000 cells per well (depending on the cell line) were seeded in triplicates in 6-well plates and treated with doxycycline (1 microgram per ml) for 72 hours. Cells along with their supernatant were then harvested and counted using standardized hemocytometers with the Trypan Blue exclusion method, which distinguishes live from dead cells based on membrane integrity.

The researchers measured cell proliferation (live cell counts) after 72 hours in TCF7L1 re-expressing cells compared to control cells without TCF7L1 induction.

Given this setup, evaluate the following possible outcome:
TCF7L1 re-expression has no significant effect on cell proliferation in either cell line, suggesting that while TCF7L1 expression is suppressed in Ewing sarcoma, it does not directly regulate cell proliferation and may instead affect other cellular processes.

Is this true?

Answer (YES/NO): NO